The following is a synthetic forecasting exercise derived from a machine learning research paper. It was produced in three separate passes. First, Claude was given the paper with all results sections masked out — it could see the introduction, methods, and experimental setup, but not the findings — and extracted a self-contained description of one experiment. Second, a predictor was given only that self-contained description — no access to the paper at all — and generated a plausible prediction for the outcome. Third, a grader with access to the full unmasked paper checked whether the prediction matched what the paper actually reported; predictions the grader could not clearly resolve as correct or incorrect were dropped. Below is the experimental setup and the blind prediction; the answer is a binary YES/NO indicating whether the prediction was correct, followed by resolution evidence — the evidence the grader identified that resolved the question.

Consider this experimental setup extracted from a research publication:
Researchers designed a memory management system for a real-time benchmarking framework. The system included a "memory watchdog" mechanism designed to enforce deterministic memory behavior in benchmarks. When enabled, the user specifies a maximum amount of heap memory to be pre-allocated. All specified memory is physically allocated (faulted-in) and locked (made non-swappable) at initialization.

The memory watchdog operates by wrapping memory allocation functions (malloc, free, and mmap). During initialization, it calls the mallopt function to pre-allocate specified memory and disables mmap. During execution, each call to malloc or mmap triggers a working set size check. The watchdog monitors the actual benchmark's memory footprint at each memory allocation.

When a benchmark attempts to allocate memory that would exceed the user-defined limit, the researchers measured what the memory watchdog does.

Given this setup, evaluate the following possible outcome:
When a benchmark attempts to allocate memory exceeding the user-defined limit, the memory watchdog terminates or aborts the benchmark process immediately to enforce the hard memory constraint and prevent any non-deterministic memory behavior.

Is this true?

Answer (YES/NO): YES